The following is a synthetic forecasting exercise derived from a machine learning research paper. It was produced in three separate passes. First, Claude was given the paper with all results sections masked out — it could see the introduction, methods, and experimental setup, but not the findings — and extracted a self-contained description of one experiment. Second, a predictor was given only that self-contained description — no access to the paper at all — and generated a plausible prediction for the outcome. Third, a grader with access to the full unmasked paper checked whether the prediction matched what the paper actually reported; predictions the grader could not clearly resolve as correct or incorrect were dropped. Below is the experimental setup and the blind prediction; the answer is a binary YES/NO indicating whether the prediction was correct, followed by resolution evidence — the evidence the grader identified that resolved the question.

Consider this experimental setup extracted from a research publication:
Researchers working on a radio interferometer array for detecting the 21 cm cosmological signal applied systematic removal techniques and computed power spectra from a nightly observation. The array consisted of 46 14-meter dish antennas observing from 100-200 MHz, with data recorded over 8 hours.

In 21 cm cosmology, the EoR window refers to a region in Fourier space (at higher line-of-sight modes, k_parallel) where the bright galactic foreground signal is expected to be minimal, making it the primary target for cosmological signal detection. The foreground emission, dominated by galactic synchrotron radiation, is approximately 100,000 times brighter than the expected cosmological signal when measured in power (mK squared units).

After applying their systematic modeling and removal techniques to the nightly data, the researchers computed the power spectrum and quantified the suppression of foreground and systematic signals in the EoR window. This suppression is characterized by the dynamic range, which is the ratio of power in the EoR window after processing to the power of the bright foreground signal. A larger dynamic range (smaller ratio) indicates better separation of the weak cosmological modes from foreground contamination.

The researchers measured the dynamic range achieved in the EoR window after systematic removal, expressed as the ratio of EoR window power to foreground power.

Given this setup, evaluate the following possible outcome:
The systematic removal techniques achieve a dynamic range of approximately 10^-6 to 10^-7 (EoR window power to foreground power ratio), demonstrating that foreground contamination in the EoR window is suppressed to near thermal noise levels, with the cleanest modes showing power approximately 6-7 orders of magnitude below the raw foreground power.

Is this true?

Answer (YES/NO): YES